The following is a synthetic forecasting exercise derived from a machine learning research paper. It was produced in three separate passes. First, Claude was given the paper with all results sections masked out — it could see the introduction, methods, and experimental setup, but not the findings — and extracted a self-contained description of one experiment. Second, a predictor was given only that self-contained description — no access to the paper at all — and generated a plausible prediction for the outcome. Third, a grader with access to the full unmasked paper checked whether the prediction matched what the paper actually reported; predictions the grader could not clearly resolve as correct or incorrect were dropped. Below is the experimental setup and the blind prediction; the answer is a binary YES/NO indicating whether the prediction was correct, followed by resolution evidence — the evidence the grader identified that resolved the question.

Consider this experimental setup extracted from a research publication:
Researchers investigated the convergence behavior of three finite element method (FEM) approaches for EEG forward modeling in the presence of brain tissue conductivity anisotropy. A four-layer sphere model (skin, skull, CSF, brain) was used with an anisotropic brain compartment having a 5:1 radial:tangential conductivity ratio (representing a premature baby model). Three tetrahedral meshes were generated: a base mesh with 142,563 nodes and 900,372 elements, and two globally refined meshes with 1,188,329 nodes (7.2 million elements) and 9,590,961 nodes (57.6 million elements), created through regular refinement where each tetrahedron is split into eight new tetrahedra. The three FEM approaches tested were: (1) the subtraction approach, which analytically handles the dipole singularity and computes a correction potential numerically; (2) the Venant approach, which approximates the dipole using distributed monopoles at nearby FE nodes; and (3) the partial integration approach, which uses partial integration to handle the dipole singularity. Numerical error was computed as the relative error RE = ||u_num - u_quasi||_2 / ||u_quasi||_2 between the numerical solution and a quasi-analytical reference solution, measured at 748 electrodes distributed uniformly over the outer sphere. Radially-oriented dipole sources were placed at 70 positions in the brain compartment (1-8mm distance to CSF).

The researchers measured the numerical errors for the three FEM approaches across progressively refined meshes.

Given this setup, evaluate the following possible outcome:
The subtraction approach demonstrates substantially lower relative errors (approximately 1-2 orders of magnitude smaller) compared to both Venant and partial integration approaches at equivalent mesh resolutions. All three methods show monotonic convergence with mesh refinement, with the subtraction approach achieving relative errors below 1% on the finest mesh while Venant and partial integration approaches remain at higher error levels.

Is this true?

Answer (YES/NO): NO